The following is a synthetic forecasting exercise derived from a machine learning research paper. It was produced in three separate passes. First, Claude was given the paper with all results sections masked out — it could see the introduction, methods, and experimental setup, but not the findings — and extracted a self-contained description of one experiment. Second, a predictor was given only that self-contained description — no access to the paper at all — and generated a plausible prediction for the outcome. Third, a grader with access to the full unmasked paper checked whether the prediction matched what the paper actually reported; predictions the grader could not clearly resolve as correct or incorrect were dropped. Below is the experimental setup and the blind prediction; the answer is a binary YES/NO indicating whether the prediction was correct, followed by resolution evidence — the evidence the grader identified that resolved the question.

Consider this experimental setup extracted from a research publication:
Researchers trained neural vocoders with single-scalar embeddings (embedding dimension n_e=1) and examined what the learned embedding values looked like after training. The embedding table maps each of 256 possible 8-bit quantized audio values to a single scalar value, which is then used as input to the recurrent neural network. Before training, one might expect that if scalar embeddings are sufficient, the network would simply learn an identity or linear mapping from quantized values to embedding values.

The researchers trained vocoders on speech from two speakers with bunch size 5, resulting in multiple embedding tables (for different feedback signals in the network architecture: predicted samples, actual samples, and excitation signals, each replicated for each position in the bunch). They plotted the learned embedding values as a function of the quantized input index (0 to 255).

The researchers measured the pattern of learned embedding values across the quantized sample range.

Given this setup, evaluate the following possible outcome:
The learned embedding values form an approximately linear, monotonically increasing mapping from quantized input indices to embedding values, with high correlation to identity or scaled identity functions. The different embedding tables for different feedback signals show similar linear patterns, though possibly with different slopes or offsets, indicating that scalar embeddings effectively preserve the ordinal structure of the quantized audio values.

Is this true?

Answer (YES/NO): NO